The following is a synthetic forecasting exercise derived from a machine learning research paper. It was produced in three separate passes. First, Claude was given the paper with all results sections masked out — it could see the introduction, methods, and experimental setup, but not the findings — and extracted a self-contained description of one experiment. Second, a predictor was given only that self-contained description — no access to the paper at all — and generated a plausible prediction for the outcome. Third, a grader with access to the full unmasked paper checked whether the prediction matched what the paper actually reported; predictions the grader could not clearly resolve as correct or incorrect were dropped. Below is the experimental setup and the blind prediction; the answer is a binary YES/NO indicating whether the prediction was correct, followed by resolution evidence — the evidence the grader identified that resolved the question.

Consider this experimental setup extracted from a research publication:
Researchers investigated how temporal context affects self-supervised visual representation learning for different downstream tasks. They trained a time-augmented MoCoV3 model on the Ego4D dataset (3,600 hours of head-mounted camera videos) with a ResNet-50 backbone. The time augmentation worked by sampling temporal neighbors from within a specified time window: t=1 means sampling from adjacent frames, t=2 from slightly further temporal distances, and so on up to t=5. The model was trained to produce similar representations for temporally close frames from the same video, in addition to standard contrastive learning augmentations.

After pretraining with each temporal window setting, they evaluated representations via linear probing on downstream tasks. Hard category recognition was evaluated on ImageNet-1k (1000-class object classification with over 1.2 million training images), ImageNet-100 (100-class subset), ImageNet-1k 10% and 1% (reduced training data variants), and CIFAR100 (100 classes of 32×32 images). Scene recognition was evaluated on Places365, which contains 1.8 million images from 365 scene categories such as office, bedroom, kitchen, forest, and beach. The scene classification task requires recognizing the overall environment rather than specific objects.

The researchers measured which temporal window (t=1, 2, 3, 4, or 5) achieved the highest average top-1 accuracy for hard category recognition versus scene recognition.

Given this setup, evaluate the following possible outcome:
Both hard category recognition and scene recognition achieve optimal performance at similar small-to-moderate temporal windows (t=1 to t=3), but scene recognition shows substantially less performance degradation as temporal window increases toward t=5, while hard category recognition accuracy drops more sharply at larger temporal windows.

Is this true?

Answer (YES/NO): NO